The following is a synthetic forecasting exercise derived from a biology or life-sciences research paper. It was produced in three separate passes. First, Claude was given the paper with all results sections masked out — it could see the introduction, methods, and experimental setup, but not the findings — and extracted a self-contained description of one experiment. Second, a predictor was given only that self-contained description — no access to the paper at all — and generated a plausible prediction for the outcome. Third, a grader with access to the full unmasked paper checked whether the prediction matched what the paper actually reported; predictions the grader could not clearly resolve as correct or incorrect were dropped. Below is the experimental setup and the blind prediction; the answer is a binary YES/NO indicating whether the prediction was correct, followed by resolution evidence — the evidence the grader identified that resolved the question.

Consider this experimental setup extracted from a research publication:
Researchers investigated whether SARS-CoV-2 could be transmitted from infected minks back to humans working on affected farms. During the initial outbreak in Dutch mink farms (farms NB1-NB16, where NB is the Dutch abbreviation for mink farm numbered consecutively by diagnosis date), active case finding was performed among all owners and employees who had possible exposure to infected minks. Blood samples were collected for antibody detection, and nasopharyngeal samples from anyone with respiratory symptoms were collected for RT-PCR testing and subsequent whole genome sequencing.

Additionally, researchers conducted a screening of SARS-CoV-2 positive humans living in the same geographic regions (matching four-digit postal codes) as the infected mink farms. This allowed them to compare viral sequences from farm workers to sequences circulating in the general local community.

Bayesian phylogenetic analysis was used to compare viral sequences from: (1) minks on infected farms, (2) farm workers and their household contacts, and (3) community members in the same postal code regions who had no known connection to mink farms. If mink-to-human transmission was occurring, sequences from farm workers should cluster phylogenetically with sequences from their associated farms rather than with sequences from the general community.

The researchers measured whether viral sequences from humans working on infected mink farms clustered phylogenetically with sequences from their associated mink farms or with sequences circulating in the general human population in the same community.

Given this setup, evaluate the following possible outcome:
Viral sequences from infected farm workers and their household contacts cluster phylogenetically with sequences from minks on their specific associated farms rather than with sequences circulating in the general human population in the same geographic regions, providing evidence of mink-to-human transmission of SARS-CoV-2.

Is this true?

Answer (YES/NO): YES